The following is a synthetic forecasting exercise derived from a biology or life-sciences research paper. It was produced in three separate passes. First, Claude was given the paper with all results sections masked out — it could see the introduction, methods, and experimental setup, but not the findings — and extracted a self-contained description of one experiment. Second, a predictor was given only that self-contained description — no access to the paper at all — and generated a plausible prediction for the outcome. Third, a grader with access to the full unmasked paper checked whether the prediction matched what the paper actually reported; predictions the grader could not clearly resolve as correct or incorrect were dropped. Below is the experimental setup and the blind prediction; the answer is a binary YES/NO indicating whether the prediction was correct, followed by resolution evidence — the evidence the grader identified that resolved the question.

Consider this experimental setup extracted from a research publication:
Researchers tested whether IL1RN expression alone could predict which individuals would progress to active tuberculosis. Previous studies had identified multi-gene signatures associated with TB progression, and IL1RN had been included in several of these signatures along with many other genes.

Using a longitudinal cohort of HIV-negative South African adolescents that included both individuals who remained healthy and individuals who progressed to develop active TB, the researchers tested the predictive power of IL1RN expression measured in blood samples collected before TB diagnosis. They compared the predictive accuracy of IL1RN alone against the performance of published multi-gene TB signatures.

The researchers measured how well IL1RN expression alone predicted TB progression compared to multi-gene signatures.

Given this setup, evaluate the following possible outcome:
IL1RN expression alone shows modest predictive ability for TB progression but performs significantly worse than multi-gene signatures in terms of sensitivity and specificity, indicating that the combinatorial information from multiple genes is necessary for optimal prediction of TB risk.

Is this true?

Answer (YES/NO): NO